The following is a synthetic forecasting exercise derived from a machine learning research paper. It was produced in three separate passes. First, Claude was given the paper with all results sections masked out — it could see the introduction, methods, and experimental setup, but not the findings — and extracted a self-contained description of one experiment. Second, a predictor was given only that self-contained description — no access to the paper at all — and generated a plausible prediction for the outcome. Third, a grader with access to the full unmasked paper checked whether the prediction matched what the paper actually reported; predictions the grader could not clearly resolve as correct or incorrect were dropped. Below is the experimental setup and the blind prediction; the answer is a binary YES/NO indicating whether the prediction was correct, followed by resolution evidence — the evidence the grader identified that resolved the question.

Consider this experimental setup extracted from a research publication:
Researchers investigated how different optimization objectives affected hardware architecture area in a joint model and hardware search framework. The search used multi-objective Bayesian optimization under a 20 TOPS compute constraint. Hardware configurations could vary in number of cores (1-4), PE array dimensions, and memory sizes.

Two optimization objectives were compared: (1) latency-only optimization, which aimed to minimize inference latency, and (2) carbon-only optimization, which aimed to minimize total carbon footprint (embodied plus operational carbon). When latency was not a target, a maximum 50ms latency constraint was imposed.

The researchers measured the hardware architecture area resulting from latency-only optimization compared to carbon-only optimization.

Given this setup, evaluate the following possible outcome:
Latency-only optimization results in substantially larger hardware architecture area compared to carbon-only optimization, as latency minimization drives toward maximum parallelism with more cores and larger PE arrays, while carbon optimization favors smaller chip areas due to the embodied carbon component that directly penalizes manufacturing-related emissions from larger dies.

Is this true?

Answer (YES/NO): YES